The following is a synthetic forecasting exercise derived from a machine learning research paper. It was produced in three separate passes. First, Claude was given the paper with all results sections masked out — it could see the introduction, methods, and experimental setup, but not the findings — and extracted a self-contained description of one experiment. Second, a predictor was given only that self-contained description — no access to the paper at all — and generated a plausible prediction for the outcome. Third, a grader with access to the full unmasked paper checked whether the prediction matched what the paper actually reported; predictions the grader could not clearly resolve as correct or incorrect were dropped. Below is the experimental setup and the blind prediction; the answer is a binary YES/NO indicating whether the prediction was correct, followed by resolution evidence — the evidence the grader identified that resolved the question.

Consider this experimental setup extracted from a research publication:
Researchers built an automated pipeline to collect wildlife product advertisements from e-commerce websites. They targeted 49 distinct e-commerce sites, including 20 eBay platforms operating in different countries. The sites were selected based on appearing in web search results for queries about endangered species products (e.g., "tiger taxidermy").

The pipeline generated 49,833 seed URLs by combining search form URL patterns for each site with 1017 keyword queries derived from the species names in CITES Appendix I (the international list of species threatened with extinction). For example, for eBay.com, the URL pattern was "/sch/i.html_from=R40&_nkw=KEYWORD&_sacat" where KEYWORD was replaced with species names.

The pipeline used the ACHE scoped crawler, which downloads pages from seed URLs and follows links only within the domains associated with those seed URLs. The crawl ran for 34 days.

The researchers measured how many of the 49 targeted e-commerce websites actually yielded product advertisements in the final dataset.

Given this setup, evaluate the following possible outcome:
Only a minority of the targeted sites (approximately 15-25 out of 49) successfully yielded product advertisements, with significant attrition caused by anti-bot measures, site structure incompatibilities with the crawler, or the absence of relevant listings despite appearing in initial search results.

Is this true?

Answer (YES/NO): NO